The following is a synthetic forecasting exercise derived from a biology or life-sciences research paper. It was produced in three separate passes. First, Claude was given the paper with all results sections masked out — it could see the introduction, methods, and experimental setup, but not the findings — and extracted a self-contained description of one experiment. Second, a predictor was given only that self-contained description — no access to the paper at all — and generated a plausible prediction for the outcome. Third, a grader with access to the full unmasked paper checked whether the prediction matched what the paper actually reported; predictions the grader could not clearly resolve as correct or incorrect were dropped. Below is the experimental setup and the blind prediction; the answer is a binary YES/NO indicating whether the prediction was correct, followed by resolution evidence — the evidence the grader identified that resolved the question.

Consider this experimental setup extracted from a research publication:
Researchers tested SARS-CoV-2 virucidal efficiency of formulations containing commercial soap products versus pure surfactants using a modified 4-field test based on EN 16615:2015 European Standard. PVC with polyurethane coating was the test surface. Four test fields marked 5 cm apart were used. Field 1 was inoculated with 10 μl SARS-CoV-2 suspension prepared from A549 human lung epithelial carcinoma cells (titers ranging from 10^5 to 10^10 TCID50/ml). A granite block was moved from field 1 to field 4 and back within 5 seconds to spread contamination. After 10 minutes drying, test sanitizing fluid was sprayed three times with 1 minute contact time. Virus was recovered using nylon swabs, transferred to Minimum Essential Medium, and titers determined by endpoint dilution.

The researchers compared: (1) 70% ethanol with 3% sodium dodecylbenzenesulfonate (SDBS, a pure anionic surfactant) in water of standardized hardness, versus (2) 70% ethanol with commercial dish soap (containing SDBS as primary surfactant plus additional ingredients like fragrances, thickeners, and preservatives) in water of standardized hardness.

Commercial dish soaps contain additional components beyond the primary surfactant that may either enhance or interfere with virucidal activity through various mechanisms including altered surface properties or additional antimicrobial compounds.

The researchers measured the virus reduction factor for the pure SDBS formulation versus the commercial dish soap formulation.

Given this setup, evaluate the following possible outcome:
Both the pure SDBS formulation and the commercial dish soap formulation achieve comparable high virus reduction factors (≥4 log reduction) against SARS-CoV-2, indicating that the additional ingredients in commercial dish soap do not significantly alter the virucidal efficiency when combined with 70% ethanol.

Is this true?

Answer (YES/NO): NO